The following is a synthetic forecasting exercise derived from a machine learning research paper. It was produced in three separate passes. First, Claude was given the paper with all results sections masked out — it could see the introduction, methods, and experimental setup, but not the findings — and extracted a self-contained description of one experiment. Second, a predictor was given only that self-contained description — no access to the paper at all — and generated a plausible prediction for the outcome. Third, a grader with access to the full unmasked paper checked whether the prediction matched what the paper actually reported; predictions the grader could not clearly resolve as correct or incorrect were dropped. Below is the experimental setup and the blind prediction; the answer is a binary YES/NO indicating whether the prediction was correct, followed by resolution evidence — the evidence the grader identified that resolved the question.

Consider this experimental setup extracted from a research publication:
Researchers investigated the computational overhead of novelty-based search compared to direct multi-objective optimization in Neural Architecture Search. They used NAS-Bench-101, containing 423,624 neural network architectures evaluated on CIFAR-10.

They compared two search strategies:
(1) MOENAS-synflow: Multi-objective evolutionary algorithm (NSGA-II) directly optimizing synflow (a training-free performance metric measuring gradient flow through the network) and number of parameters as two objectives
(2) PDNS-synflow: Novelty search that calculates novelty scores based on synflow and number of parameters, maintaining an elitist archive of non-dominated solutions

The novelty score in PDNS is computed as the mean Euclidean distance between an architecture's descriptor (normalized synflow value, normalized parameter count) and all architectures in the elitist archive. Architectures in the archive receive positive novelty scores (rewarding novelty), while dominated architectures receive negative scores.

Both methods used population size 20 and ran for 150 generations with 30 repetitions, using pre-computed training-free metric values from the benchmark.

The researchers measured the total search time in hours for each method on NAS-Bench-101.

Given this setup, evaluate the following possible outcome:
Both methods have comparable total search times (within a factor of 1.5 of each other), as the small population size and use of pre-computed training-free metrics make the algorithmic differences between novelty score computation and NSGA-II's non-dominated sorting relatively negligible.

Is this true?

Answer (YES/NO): NO